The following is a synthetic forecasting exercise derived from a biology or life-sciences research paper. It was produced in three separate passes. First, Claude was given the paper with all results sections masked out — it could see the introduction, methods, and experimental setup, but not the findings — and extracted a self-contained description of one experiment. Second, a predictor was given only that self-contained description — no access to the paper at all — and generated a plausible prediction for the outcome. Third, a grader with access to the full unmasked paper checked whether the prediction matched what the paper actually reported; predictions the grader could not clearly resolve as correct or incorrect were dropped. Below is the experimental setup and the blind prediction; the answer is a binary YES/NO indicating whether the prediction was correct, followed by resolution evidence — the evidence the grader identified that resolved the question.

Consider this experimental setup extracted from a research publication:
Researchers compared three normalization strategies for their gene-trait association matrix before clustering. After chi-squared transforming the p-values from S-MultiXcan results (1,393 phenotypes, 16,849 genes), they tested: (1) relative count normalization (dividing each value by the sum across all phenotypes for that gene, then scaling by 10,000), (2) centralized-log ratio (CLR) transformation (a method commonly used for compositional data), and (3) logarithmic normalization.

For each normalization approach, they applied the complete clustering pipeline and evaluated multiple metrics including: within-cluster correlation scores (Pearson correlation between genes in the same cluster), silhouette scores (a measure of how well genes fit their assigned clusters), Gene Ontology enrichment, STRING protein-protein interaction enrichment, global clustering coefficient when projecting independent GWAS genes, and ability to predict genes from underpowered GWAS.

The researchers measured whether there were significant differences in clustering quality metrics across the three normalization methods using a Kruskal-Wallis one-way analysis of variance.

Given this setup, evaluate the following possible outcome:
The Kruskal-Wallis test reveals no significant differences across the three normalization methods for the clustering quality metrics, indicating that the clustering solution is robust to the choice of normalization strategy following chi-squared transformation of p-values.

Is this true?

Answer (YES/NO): YES